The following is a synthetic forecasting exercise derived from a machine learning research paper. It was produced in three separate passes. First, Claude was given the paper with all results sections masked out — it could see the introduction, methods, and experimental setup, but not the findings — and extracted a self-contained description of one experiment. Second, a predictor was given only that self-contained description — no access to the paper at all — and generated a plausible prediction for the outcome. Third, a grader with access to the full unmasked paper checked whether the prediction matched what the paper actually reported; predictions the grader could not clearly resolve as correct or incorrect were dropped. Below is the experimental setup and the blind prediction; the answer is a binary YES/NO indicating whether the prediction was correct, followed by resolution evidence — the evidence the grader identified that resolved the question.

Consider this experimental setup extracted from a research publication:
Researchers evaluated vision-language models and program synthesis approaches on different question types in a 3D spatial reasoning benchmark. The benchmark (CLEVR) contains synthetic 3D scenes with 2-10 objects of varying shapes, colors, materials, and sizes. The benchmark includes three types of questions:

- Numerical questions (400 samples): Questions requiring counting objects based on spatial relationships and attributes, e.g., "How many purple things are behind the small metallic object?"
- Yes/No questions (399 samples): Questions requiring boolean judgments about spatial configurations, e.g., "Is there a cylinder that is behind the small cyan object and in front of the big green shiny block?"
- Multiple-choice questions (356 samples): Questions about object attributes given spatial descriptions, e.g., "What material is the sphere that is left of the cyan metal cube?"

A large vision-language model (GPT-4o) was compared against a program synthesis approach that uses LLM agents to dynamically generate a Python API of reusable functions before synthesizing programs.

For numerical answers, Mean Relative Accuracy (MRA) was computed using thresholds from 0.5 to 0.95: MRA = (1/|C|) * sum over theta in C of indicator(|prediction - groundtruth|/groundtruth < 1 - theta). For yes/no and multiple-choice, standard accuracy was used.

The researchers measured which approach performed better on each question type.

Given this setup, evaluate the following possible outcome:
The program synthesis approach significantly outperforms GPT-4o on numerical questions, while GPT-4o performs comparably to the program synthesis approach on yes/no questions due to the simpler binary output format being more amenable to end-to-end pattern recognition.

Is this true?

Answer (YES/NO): NO